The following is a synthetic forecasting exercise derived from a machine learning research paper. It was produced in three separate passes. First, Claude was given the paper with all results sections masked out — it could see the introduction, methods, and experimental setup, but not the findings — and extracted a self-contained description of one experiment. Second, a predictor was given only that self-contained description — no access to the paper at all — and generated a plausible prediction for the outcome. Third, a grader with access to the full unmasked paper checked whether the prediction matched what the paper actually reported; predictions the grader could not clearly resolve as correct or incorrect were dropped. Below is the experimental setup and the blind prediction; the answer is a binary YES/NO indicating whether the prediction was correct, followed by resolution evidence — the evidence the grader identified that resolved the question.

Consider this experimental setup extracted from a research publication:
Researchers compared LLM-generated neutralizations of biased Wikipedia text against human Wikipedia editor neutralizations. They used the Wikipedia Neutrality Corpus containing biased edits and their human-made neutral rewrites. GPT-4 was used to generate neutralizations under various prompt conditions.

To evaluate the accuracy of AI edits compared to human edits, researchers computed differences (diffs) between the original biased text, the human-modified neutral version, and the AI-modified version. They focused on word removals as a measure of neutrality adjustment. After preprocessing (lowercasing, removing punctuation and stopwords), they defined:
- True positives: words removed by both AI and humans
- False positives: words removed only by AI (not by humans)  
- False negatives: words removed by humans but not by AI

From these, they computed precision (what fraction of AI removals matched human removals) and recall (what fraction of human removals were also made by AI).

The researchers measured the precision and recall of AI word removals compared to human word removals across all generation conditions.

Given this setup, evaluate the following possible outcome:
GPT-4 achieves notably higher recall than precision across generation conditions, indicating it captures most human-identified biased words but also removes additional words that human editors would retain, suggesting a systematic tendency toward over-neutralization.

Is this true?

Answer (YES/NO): YES